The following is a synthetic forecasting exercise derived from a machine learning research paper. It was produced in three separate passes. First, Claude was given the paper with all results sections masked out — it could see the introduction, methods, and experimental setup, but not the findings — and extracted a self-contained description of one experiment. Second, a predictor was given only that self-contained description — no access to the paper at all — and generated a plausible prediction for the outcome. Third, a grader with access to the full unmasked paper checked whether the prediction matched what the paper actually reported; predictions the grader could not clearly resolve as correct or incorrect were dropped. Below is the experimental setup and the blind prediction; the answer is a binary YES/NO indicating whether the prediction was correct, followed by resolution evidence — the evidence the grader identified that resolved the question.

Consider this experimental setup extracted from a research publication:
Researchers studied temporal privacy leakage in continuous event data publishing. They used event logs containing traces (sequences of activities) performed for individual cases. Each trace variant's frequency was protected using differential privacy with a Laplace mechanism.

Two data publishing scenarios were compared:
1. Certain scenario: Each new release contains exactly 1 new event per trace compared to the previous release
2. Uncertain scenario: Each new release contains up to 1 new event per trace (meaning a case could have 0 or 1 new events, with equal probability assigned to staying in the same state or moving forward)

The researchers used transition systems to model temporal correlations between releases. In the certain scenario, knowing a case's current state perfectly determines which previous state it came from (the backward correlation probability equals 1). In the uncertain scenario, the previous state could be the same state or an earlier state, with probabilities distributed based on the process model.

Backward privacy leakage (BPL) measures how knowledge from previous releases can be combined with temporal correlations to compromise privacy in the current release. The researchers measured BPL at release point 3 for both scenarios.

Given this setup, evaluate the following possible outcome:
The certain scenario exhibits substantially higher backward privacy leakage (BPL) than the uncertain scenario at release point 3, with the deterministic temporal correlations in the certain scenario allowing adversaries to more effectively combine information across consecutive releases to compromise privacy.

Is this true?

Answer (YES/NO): YES